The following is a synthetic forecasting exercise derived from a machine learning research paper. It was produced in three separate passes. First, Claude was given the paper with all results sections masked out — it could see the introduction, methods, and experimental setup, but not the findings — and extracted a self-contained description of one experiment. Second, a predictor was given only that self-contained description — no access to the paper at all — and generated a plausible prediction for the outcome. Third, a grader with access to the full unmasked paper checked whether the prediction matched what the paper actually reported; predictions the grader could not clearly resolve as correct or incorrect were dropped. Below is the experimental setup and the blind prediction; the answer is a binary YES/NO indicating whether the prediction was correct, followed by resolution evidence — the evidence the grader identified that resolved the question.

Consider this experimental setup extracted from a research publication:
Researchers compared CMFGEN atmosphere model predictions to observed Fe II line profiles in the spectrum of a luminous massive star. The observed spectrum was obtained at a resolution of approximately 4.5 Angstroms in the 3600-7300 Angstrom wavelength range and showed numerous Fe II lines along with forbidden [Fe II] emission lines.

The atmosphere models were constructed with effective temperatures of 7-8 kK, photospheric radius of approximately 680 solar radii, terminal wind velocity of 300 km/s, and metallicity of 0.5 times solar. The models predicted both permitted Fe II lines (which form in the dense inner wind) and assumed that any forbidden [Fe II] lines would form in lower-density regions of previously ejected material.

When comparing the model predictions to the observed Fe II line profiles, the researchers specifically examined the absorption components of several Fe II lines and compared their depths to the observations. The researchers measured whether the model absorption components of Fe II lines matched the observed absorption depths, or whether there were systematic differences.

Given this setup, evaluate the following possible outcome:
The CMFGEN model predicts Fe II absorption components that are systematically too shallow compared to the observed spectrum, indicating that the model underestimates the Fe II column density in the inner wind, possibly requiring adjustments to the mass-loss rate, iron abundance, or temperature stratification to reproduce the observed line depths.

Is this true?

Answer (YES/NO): NO